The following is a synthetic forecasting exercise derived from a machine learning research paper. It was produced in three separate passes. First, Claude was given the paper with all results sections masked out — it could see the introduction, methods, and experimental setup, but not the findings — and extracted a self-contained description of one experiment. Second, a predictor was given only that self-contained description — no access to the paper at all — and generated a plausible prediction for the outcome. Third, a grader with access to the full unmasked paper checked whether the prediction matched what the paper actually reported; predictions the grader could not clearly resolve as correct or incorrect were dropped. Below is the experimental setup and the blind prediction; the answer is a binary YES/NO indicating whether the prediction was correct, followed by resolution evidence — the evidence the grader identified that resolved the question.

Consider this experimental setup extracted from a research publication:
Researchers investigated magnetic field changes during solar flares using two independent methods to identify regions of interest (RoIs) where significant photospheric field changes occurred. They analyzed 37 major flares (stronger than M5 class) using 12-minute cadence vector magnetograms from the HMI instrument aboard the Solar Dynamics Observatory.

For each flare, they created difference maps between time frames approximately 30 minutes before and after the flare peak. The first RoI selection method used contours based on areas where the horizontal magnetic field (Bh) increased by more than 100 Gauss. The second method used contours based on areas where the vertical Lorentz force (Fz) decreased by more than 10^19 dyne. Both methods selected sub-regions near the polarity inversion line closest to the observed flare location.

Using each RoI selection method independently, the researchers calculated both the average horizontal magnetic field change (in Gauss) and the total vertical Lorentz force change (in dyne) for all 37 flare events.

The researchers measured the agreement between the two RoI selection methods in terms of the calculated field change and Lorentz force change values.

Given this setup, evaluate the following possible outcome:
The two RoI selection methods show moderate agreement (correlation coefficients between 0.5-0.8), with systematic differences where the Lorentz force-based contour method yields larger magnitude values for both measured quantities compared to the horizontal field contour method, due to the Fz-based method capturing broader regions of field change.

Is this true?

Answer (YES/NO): NO